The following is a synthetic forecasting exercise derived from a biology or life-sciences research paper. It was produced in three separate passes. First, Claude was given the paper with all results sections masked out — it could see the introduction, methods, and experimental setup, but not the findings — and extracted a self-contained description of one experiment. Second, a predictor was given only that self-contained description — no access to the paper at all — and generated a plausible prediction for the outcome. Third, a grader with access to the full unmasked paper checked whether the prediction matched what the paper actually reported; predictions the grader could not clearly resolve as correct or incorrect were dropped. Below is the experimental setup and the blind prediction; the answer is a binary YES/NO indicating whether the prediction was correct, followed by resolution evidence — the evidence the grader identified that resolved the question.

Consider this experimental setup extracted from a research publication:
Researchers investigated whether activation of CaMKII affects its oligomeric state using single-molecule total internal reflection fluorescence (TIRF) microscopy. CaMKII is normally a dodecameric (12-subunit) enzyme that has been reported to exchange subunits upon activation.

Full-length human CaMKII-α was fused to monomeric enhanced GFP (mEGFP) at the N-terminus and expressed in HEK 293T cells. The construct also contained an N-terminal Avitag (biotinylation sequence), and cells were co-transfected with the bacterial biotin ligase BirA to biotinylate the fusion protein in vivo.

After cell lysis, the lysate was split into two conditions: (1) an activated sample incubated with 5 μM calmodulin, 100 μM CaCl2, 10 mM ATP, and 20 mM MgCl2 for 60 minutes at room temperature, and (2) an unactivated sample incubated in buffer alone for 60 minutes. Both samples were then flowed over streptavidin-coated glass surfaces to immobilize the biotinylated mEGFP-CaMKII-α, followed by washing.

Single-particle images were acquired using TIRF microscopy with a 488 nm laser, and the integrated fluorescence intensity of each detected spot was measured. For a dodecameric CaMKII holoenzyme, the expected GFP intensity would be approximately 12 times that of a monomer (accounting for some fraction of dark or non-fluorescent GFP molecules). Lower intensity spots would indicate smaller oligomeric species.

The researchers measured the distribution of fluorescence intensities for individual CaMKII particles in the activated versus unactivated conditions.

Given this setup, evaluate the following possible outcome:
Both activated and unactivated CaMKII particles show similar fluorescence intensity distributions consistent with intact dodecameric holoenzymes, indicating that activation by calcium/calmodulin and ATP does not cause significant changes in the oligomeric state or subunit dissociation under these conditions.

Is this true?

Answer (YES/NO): NO